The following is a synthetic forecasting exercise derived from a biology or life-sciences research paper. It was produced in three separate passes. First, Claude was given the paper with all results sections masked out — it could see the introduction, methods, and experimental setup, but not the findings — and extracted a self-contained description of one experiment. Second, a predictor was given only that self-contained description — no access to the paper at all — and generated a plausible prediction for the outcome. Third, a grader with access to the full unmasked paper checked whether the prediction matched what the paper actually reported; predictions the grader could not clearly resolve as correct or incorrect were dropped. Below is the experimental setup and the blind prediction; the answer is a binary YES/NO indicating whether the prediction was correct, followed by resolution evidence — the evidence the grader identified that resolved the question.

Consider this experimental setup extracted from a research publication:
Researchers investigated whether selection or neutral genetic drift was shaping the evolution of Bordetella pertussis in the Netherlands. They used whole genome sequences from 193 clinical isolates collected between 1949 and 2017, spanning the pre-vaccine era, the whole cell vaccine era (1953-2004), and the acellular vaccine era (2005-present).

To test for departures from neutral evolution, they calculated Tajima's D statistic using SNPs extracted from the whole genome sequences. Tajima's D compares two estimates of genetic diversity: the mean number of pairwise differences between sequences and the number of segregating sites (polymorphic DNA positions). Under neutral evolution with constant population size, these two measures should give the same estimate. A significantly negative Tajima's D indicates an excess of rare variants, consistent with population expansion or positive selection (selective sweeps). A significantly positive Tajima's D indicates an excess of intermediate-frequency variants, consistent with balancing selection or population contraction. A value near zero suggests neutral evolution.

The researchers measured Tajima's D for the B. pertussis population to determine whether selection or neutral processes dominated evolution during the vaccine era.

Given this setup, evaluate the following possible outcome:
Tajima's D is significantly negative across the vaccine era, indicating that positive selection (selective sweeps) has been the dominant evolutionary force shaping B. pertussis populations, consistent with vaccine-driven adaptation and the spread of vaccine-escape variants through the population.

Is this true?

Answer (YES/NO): YES